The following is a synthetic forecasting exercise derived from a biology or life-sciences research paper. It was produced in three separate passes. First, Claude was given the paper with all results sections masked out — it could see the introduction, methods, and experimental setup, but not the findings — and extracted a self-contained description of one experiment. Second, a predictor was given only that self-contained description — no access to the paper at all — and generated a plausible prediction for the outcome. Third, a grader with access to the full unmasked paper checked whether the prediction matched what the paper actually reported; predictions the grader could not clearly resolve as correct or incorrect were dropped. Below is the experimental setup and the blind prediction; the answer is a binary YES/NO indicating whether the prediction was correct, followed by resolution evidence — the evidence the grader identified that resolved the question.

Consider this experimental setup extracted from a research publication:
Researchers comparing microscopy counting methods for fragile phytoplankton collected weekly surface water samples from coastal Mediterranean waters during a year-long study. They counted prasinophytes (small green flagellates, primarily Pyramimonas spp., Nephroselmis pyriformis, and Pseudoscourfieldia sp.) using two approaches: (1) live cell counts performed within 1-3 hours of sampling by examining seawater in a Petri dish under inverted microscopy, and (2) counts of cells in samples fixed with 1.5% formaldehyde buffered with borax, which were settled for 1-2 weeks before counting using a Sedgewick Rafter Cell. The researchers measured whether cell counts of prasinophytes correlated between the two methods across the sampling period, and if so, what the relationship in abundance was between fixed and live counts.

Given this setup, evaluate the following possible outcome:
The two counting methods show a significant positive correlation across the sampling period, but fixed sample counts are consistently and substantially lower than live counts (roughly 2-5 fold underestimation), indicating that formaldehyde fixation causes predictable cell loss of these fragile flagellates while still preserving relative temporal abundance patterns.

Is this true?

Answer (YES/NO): NO